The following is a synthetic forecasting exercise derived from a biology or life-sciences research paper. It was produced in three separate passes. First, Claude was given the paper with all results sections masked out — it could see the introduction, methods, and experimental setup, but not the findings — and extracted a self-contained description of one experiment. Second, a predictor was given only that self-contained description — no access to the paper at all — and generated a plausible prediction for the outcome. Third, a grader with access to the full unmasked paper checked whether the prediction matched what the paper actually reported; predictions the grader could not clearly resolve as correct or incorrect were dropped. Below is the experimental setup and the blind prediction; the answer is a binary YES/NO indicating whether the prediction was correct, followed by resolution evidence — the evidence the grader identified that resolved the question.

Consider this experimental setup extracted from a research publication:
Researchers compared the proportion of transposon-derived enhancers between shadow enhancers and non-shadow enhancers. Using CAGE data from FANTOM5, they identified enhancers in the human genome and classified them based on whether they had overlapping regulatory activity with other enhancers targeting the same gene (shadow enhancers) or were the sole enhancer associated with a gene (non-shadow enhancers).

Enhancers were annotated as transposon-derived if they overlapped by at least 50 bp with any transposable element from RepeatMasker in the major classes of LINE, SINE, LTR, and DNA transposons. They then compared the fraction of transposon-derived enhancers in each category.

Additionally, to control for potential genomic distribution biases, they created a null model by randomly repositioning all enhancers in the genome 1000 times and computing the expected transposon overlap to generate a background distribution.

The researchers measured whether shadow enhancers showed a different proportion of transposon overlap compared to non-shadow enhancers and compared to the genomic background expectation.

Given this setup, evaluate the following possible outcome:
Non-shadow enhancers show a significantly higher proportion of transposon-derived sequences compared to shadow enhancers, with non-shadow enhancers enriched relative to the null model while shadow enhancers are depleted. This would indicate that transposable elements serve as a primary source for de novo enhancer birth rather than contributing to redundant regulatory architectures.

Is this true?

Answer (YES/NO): NO